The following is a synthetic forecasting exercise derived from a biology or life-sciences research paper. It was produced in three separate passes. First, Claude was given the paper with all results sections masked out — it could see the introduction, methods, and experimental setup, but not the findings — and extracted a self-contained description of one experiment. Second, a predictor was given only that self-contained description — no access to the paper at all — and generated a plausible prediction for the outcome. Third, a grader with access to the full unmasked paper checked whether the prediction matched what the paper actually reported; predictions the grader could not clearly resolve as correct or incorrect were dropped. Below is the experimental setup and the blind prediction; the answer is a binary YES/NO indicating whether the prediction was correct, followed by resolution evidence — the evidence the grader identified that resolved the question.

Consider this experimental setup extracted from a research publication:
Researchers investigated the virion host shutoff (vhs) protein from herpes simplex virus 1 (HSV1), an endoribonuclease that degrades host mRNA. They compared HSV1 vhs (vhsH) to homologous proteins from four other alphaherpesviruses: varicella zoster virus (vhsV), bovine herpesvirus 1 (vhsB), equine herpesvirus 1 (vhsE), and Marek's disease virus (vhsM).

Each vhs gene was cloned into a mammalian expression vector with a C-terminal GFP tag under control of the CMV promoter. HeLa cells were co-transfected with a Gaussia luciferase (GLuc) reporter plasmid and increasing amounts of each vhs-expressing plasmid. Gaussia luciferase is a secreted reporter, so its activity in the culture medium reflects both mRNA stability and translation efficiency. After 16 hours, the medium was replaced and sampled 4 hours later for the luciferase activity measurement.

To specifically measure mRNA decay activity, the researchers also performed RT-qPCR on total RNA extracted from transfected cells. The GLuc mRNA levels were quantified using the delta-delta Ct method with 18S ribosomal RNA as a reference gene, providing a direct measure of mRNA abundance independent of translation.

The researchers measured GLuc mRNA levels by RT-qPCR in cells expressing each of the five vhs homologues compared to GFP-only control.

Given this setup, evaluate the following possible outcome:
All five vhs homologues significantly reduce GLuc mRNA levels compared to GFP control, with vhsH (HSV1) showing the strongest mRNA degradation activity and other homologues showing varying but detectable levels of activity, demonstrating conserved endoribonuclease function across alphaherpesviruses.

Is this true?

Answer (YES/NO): NO